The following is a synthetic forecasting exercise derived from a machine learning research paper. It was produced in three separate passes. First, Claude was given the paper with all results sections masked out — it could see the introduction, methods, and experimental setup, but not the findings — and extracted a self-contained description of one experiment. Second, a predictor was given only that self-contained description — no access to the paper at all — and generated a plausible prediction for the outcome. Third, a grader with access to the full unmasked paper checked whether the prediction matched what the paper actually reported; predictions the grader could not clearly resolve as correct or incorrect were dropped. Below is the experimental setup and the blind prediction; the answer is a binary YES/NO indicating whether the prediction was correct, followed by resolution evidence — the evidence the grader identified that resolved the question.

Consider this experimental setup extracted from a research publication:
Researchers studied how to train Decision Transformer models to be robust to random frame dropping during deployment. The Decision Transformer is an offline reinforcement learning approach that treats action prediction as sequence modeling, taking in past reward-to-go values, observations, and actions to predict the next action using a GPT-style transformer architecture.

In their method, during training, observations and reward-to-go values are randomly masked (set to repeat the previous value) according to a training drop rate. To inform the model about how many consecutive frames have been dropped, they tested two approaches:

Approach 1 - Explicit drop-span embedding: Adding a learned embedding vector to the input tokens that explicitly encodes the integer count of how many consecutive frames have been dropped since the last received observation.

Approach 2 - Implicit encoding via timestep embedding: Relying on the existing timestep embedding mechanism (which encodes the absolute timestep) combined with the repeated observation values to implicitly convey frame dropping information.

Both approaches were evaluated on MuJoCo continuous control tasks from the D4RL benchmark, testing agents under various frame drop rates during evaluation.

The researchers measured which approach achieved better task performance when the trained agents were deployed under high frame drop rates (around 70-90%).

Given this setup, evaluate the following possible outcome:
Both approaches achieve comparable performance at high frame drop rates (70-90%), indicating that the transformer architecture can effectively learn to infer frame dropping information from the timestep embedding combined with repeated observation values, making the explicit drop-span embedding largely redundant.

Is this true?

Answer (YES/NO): NO